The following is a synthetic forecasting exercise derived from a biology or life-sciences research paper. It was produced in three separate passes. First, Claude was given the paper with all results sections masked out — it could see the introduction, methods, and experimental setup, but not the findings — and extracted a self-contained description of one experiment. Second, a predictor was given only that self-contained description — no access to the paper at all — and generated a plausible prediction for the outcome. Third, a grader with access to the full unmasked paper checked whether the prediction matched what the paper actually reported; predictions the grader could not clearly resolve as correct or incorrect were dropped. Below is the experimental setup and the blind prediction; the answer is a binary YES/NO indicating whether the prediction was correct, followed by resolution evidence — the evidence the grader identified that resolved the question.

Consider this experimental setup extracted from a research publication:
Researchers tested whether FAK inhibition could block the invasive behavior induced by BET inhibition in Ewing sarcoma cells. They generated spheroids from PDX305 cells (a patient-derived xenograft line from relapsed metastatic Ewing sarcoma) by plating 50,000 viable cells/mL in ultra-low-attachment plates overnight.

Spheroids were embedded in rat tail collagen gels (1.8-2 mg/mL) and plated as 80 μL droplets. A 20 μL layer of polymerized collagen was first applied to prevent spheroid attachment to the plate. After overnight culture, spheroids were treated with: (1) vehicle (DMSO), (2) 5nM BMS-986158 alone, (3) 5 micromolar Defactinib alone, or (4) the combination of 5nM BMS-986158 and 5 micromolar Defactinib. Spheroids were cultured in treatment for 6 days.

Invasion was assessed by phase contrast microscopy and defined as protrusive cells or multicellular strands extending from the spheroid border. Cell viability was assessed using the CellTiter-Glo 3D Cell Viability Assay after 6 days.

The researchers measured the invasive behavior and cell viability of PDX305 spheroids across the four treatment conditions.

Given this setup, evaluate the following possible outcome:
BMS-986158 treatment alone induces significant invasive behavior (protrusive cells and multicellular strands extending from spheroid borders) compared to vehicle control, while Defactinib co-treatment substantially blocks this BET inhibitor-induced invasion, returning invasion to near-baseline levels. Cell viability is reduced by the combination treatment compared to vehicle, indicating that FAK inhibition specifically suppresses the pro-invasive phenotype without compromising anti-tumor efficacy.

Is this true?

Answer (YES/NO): YES